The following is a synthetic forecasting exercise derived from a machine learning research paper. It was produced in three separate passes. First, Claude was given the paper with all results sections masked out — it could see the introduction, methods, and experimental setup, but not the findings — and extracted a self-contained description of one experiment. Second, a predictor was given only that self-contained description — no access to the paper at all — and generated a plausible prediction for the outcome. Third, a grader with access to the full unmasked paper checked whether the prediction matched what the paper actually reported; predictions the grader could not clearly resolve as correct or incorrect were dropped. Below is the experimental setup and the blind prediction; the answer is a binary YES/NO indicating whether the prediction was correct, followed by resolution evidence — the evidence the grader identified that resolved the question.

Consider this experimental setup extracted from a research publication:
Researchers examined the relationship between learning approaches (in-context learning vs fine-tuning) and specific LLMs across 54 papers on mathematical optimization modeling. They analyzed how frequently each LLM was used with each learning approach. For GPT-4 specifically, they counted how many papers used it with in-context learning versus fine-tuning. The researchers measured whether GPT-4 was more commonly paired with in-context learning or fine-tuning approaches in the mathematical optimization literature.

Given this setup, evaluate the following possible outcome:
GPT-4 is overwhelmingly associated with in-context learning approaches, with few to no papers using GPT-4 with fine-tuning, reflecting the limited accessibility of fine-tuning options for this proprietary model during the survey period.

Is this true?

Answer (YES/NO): NO